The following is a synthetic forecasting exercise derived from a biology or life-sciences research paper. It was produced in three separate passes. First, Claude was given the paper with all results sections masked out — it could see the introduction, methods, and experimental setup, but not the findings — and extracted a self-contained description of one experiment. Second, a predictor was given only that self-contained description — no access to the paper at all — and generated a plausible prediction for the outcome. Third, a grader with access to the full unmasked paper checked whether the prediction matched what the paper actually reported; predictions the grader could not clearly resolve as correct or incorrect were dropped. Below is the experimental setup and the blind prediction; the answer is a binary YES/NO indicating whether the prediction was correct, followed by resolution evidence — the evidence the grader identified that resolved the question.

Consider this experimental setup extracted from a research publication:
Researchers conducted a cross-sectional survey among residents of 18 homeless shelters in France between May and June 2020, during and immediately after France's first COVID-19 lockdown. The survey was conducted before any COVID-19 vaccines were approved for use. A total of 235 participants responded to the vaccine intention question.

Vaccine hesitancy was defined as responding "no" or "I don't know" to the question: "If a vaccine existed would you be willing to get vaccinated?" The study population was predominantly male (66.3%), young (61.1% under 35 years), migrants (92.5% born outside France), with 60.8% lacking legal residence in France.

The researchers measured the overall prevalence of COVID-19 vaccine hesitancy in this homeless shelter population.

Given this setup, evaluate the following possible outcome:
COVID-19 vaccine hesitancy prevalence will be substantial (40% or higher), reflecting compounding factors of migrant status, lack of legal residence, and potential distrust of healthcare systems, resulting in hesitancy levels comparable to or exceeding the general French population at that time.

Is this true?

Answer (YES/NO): YES